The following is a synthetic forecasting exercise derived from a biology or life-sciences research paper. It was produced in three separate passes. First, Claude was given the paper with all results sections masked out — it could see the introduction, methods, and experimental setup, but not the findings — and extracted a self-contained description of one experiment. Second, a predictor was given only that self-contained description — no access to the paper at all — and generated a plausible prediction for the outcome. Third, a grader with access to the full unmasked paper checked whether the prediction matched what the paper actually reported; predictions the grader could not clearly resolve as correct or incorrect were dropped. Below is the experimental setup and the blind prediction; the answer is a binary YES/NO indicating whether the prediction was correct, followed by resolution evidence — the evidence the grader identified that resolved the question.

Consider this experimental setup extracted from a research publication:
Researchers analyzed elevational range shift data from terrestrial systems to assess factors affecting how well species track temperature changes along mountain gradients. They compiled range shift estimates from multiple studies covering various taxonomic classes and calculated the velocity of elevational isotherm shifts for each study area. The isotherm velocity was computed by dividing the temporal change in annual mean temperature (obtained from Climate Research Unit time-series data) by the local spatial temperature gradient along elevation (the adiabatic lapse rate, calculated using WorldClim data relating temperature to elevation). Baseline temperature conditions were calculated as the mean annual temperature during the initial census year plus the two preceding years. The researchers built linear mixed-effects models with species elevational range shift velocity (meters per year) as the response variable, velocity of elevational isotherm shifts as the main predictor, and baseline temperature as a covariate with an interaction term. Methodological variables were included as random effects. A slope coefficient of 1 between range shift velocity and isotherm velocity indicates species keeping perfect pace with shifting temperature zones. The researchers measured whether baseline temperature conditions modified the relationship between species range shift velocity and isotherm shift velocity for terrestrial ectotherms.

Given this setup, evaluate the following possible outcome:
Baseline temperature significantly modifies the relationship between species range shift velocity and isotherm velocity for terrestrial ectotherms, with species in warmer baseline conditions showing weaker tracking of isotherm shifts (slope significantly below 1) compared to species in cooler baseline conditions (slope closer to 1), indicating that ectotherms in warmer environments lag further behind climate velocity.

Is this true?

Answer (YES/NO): YES